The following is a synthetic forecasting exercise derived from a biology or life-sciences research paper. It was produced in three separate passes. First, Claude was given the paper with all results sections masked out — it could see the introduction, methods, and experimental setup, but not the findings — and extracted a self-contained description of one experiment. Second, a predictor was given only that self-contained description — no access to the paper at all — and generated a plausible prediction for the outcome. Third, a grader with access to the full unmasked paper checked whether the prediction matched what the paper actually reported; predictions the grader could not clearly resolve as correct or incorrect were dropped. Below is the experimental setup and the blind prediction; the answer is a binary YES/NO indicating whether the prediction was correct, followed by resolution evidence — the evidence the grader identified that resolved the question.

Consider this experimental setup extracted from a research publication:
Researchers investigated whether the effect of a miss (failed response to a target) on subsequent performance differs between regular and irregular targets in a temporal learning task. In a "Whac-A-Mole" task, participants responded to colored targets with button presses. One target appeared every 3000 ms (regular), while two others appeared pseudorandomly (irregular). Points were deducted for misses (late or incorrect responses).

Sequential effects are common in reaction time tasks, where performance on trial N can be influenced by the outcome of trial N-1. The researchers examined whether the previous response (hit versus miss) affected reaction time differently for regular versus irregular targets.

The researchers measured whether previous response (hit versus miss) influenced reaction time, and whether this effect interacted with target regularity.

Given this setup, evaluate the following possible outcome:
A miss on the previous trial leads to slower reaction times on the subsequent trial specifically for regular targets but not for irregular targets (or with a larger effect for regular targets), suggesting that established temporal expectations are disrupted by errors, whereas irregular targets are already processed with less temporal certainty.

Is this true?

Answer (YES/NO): NO